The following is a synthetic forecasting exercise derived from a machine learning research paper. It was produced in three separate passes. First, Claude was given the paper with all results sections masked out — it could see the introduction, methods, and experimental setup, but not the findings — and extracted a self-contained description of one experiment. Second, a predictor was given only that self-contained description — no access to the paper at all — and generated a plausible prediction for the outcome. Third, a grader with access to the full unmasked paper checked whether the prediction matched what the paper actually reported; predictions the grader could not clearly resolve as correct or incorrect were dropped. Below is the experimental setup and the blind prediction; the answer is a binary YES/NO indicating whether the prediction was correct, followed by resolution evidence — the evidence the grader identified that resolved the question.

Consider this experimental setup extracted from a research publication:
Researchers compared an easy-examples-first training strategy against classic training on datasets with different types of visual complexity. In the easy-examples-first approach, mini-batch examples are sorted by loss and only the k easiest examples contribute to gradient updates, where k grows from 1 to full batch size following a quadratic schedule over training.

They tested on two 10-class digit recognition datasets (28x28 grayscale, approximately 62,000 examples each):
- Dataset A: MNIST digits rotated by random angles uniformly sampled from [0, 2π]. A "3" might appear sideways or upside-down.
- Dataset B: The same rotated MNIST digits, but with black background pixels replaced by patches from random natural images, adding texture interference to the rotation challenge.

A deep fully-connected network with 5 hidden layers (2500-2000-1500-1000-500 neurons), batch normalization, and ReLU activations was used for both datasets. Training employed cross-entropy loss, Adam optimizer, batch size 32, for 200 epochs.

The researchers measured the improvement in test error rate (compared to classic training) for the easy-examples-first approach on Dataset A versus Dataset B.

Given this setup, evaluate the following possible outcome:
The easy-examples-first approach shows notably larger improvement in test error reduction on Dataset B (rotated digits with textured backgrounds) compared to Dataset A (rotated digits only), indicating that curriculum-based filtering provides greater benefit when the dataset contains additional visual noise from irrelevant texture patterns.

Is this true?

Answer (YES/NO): NO